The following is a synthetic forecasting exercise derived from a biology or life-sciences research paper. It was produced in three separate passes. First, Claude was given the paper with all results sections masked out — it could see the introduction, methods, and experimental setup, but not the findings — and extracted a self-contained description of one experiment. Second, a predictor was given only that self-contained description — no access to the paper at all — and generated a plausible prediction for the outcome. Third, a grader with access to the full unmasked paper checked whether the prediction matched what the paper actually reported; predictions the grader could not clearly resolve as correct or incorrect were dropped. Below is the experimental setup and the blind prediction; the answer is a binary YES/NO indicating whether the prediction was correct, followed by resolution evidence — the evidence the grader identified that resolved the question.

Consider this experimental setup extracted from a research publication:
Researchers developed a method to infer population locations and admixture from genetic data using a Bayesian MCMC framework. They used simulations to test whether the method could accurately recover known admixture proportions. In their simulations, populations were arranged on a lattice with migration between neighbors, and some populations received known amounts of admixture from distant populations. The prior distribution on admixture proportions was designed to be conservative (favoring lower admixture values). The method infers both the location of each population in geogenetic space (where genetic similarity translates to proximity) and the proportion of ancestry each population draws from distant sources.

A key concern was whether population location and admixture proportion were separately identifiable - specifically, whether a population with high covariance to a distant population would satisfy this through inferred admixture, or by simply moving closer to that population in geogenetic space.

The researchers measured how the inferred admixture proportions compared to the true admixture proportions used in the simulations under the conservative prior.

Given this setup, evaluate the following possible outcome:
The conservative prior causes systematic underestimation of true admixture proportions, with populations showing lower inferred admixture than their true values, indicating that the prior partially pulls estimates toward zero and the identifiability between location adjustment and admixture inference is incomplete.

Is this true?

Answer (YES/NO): YES